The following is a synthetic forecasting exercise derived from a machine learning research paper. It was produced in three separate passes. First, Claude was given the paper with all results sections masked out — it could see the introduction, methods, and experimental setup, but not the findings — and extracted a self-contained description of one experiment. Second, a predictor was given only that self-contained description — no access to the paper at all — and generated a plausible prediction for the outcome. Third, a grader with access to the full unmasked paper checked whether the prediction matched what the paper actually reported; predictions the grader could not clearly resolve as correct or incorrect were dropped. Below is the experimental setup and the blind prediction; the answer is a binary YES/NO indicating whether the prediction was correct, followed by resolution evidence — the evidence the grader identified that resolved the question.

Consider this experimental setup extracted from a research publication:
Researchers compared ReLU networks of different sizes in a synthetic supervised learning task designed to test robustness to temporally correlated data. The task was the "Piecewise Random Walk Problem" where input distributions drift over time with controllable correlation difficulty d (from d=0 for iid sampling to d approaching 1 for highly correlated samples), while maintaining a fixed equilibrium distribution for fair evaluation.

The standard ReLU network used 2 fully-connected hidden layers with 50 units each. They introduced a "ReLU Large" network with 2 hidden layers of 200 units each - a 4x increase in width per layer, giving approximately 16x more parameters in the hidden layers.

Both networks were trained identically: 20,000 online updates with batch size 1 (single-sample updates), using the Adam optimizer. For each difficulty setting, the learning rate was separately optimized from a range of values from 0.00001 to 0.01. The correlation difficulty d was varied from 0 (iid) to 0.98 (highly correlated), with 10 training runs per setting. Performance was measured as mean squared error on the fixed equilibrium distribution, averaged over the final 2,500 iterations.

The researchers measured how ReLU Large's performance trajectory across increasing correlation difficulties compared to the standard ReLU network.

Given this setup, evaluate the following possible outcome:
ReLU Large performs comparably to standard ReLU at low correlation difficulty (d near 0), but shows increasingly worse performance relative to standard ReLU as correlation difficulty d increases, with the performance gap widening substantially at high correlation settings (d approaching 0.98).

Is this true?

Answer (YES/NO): NO